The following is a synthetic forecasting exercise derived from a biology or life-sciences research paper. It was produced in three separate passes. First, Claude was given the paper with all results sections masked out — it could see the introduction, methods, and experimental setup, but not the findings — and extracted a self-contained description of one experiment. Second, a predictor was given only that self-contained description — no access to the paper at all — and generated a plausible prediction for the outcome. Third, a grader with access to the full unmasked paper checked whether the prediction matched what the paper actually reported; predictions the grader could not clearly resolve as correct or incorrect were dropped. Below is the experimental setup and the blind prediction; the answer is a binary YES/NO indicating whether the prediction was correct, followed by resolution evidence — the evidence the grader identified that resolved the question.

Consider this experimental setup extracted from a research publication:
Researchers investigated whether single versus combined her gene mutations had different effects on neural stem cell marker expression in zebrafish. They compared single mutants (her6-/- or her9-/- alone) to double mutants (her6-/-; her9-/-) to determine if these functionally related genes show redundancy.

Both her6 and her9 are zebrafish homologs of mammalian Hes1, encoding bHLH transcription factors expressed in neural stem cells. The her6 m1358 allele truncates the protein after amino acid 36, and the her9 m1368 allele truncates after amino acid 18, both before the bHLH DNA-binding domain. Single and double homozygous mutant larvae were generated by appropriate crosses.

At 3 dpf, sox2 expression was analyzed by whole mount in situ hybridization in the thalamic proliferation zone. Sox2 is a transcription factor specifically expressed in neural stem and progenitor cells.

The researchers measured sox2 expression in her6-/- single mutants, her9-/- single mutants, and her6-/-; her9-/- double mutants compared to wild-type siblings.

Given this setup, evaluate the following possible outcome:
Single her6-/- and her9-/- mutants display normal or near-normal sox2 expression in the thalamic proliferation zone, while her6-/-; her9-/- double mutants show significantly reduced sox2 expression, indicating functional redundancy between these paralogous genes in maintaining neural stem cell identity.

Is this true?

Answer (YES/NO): YES